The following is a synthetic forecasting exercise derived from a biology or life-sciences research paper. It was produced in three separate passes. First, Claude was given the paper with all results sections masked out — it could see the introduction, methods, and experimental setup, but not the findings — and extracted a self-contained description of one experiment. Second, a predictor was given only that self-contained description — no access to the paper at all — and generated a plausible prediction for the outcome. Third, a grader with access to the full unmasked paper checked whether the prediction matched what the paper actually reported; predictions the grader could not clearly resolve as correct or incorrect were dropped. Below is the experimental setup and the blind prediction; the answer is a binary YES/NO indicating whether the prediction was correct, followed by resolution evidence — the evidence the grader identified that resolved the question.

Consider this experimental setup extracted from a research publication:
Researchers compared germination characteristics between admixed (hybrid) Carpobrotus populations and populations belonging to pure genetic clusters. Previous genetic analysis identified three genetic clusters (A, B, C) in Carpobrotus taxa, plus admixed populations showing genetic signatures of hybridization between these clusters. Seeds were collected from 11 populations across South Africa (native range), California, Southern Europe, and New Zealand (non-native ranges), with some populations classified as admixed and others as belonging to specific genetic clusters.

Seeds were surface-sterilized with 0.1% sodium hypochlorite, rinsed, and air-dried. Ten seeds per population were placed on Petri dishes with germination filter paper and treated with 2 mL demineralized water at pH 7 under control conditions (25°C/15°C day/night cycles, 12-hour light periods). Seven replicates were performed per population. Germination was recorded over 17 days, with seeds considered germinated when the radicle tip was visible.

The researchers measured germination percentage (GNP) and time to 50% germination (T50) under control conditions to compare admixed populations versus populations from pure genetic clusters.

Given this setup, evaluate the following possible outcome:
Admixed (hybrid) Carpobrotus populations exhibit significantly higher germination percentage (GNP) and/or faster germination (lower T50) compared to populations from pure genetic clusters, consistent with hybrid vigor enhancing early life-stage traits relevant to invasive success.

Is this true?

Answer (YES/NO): NO